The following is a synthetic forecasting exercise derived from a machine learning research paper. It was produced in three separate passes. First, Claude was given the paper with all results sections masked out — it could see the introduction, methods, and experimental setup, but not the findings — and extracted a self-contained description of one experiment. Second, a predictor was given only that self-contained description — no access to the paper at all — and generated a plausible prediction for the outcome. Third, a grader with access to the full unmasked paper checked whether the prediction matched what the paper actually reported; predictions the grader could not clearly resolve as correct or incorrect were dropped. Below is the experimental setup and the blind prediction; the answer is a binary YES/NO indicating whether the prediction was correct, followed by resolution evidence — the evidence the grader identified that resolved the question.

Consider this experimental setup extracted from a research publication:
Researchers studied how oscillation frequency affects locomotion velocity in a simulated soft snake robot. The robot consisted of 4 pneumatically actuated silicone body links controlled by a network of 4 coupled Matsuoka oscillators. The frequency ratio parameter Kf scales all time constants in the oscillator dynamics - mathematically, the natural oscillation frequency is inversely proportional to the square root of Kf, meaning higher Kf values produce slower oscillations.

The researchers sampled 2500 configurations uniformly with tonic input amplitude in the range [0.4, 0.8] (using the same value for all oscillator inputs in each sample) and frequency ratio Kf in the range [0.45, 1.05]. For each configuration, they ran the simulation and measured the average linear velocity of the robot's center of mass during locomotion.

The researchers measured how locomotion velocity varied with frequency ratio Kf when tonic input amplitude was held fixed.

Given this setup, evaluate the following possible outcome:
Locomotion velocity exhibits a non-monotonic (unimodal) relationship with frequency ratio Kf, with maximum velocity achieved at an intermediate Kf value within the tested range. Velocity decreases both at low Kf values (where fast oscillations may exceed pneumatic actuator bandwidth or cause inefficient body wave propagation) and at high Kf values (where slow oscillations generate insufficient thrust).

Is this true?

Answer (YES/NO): NO